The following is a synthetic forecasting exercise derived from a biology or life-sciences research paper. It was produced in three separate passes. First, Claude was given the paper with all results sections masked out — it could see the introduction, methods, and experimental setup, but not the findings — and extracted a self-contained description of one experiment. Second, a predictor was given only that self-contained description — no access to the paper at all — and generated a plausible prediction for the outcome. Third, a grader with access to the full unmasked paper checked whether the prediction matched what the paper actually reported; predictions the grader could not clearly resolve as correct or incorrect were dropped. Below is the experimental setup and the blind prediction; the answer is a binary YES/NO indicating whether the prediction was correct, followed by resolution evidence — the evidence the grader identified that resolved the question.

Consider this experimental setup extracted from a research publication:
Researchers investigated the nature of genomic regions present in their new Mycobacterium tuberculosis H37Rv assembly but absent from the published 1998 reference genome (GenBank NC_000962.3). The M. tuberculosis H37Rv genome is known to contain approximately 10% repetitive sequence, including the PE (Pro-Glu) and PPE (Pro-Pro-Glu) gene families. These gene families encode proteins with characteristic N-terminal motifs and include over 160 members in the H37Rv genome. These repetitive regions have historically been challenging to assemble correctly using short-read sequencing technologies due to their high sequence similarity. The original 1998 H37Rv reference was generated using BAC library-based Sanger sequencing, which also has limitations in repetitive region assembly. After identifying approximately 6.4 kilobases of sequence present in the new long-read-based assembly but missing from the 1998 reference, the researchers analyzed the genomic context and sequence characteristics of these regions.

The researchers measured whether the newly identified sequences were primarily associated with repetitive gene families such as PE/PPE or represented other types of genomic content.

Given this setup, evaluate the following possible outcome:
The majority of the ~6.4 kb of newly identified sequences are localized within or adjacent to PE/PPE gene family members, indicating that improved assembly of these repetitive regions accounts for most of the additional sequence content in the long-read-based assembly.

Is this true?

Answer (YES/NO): YES